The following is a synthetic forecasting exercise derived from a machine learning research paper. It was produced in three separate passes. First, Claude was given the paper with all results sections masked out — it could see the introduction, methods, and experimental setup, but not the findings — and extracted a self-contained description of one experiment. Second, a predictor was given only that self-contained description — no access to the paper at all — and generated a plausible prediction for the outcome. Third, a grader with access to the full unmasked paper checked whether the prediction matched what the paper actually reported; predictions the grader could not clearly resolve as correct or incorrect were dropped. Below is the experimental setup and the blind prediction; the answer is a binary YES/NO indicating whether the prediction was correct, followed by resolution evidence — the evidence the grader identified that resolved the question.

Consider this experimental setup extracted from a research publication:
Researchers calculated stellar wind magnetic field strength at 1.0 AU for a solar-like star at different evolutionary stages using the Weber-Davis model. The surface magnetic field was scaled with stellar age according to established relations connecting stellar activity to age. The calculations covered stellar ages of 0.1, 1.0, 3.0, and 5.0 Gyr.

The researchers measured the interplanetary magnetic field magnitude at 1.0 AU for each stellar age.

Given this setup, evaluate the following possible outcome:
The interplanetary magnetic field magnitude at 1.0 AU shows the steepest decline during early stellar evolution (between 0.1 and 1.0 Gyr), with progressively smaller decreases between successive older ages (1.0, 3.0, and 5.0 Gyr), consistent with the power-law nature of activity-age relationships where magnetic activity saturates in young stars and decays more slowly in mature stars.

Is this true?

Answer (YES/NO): YES